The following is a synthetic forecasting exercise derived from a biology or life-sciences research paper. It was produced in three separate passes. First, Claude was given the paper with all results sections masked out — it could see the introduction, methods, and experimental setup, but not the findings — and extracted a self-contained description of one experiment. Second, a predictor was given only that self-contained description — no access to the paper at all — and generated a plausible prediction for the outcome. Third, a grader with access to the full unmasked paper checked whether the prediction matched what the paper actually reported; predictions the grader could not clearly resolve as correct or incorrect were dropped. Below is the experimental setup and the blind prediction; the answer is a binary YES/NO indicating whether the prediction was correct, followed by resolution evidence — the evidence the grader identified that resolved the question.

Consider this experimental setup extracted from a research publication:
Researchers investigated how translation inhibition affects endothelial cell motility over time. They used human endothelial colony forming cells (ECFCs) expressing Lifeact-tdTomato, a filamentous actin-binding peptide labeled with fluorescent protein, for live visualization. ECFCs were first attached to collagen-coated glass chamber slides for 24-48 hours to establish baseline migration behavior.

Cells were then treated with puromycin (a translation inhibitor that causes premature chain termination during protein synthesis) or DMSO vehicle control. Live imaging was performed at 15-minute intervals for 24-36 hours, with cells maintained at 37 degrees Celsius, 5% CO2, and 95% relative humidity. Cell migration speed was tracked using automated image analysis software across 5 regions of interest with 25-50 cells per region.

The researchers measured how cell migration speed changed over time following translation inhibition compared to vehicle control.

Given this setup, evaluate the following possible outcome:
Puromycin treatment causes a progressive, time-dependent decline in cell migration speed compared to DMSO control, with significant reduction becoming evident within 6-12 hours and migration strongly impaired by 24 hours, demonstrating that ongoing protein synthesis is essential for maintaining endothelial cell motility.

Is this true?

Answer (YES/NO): YES